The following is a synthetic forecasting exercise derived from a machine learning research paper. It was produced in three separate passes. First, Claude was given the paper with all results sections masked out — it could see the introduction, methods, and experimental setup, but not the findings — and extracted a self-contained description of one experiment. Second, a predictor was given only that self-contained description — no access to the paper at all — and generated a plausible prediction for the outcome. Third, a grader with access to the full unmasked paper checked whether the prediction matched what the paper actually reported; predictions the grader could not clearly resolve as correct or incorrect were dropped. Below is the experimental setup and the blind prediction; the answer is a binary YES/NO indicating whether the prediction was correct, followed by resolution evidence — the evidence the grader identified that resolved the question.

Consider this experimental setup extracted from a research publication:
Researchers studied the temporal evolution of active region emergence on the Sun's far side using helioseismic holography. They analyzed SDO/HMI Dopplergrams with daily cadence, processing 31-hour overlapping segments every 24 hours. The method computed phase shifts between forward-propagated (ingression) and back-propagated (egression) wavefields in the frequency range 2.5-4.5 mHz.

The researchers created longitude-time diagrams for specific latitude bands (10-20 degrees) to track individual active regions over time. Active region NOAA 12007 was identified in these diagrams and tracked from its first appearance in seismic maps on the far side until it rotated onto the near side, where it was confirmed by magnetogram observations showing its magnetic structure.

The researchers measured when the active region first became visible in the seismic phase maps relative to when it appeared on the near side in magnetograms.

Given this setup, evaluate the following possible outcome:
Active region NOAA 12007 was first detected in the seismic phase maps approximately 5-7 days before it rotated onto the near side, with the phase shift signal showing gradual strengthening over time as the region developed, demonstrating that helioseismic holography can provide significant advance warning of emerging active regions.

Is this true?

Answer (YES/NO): NO